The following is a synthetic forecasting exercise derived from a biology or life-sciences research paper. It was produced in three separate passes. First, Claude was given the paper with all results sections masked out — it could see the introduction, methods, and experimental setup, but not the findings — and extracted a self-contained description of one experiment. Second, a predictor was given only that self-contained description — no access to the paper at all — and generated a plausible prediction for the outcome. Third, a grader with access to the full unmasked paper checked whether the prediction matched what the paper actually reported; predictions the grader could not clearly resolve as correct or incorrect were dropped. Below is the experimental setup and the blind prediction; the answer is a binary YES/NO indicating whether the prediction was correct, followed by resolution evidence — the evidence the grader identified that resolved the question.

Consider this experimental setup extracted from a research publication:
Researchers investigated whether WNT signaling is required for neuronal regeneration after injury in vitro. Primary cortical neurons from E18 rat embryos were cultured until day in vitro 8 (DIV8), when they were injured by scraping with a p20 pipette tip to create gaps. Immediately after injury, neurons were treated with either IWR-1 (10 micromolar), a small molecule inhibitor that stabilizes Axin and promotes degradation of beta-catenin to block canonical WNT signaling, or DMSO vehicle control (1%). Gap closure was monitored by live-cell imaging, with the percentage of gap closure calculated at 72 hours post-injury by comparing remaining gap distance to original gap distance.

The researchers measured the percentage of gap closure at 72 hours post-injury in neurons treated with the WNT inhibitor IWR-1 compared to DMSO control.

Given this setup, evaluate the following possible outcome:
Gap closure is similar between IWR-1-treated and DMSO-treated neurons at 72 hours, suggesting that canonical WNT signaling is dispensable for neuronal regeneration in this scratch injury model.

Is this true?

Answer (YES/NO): NO